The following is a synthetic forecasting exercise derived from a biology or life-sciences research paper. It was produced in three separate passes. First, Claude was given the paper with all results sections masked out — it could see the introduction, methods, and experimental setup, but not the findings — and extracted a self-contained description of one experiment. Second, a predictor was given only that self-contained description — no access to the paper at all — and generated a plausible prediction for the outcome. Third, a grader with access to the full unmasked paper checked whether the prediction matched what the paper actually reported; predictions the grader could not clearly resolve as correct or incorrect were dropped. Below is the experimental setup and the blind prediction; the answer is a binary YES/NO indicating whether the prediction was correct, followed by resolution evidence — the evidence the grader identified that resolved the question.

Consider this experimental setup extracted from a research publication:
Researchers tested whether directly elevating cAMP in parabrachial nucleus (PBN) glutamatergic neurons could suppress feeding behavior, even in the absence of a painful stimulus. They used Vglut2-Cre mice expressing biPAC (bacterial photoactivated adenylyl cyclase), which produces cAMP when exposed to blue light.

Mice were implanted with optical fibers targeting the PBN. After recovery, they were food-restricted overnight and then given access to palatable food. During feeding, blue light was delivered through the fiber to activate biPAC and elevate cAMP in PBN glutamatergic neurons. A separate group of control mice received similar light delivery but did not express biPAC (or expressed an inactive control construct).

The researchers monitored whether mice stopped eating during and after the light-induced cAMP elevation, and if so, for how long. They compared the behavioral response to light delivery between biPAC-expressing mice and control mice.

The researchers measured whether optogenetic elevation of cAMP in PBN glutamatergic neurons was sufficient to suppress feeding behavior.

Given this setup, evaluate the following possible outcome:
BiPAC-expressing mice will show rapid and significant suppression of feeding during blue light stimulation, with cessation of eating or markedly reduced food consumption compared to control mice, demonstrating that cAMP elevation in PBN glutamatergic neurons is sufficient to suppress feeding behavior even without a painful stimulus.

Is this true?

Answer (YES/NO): YES